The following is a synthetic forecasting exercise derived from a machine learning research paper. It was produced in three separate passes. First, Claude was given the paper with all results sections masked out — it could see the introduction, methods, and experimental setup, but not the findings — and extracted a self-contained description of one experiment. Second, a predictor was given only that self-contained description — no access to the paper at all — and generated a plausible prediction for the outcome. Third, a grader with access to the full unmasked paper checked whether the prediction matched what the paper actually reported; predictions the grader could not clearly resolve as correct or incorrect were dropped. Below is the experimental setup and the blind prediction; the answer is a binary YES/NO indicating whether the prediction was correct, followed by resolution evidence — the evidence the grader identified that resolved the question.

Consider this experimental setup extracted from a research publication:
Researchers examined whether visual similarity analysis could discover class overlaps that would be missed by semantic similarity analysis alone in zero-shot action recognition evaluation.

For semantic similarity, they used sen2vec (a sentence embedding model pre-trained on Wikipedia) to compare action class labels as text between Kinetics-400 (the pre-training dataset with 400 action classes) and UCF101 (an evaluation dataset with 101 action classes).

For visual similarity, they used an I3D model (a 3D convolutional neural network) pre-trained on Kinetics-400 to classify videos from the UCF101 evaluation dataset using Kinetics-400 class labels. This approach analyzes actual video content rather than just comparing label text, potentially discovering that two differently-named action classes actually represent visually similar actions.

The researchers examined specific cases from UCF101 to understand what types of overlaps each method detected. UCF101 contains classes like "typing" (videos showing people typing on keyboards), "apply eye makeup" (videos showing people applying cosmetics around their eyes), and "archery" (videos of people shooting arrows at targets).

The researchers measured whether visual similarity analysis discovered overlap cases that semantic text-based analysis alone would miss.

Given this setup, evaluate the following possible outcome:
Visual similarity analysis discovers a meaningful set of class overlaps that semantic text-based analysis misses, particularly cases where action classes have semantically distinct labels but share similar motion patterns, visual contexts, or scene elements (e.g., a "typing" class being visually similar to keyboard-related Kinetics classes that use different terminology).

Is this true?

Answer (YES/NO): YES